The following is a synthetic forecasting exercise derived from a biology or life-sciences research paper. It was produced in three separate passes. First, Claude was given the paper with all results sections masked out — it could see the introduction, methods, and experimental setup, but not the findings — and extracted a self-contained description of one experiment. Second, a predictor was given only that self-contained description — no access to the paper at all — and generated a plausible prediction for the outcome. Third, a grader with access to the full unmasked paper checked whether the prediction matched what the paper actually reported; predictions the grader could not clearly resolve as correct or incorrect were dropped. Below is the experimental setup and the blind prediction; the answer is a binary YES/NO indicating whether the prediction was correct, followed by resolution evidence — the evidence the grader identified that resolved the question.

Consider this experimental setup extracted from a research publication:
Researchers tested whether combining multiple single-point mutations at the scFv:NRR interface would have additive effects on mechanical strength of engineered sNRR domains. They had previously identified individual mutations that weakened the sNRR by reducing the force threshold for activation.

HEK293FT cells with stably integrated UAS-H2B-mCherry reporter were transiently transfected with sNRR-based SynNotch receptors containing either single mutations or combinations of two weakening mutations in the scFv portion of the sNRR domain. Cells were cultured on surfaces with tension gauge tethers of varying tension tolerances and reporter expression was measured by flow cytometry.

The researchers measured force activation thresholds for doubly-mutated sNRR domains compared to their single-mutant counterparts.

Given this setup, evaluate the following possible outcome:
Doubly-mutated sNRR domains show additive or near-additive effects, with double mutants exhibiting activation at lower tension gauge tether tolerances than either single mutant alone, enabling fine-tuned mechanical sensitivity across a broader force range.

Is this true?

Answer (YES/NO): YES